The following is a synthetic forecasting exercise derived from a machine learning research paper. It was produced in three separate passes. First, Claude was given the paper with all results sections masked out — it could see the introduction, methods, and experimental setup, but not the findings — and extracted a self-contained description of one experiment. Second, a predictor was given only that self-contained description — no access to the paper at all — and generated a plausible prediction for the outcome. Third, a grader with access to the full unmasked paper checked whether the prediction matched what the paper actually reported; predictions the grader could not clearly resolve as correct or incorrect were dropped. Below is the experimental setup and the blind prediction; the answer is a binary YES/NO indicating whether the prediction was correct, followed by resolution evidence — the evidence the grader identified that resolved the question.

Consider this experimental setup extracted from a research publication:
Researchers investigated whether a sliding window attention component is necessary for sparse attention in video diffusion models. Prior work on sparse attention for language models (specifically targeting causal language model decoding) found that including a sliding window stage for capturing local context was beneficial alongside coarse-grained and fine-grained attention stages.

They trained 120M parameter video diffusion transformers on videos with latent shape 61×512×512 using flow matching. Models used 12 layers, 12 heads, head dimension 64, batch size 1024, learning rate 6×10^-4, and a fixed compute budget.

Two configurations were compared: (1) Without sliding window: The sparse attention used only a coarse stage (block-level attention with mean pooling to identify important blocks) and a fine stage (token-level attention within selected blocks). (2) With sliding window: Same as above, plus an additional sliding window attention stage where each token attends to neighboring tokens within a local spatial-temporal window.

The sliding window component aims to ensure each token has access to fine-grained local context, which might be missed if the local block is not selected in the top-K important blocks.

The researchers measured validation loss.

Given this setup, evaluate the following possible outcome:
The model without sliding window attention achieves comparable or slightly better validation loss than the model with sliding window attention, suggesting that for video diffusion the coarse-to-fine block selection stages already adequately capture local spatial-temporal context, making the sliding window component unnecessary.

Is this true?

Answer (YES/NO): YES